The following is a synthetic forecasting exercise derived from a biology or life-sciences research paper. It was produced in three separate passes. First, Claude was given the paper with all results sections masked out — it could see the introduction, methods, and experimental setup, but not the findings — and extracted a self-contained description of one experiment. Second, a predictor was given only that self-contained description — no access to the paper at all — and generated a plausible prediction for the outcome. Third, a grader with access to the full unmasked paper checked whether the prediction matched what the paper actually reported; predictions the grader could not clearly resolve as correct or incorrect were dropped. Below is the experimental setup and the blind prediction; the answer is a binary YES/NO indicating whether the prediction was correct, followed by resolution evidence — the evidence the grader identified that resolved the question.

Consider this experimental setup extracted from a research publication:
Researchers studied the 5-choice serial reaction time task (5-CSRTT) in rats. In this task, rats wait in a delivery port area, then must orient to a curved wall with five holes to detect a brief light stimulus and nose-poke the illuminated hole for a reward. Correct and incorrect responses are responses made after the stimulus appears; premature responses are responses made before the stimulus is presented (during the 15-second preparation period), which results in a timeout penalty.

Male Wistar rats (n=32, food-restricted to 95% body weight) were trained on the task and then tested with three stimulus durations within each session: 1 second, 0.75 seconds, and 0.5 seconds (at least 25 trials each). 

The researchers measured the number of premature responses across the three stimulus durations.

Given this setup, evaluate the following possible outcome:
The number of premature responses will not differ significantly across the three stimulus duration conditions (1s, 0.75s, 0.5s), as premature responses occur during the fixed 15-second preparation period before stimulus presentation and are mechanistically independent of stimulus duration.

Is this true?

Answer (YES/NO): YES